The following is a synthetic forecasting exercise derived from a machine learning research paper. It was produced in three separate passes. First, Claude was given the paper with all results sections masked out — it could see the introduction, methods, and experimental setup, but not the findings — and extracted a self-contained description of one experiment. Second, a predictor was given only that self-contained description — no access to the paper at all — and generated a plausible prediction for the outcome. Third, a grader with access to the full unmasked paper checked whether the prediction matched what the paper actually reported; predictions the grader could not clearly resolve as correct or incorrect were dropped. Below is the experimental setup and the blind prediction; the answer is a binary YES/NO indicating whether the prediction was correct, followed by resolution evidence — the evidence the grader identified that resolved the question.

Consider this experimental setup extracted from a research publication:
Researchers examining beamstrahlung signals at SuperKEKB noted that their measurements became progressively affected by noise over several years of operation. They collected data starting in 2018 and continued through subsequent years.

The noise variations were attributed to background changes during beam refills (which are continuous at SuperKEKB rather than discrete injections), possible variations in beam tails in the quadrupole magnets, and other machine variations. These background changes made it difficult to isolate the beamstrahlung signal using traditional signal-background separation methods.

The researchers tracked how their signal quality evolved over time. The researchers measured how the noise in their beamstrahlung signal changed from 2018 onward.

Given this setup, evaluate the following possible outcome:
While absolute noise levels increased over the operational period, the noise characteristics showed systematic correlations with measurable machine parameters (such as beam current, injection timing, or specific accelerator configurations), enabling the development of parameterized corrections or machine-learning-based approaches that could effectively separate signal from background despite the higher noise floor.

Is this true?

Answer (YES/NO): NO